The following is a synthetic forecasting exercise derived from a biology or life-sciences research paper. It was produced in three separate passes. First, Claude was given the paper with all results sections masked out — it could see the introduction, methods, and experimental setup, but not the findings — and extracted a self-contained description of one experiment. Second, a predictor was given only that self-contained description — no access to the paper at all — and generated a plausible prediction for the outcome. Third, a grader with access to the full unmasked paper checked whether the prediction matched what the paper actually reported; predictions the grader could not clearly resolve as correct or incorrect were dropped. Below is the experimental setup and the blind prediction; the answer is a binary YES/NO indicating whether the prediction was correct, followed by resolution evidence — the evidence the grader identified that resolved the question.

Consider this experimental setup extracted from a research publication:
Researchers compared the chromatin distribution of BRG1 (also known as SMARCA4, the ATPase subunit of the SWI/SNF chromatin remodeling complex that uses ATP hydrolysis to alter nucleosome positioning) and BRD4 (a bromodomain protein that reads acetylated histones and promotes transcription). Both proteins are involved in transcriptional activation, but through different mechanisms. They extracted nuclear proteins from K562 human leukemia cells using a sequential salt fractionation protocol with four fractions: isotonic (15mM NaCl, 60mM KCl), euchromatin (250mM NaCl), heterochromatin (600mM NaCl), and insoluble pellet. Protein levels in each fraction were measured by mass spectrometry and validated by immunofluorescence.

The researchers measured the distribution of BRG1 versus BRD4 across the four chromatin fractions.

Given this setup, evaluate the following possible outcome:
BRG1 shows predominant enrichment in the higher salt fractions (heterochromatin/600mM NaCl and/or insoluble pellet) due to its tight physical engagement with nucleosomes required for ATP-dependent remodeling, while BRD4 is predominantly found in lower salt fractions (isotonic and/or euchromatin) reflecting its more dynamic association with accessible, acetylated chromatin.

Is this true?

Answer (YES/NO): NO